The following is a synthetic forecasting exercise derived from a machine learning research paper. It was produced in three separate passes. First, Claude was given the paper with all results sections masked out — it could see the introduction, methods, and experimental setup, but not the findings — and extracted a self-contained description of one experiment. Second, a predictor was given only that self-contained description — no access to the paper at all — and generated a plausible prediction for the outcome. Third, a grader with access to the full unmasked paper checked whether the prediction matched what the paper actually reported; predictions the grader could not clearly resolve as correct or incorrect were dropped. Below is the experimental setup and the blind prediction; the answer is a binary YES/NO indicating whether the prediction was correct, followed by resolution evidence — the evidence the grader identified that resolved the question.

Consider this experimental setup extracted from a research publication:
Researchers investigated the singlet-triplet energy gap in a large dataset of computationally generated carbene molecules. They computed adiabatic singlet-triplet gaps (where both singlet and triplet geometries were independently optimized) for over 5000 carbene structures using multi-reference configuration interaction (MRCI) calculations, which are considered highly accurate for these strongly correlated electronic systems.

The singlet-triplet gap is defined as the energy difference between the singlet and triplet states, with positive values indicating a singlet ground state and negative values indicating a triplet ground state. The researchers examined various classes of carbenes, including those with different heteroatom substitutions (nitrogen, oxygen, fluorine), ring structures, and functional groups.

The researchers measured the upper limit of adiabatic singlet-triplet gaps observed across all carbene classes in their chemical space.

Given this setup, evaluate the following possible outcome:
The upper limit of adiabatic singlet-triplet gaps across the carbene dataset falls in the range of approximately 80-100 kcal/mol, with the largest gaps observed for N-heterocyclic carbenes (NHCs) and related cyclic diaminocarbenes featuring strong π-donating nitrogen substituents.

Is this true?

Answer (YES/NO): NO